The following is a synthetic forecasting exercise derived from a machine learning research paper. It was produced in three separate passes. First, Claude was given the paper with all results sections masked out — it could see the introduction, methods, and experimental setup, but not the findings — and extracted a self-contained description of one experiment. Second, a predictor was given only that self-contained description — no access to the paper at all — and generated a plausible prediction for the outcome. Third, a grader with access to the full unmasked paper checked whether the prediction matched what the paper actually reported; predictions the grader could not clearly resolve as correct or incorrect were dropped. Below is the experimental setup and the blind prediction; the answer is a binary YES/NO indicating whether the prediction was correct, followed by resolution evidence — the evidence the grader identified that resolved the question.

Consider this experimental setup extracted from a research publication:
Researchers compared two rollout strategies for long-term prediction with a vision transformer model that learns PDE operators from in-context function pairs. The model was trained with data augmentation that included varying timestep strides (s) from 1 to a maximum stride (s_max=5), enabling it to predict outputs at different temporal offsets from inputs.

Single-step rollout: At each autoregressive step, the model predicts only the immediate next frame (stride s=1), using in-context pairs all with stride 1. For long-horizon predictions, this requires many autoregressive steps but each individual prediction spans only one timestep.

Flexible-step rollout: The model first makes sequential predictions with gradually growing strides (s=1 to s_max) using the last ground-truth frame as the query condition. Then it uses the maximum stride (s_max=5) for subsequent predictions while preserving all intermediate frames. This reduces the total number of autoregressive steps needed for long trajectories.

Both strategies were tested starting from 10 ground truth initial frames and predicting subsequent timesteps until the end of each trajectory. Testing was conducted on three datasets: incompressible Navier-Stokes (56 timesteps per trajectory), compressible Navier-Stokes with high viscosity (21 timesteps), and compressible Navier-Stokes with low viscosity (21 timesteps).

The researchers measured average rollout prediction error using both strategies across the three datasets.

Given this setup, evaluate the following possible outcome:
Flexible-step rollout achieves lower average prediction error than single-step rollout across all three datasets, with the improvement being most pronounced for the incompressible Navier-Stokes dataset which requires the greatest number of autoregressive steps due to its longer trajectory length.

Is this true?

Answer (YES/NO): NO